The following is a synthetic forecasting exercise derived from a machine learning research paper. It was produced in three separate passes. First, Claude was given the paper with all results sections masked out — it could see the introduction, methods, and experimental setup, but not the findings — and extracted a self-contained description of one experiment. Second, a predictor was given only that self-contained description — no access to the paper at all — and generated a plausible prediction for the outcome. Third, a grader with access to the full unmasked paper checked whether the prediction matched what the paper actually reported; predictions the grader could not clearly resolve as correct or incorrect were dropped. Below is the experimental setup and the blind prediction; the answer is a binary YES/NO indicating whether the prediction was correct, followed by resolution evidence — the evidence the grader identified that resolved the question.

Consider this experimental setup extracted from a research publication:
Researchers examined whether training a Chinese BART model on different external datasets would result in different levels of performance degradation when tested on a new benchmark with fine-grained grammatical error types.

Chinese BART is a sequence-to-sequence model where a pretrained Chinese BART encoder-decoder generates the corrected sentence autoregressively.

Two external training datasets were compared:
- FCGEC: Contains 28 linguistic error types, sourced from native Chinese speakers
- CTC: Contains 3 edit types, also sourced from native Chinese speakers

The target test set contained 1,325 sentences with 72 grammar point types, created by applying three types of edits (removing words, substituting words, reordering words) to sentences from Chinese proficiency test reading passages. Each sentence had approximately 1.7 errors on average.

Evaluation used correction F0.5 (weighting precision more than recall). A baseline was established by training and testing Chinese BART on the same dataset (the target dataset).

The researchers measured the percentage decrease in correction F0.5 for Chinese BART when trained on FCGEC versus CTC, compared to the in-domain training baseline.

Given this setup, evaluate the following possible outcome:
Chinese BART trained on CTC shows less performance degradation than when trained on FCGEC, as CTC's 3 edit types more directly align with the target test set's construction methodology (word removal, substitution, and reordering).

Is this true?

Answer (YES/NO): YES